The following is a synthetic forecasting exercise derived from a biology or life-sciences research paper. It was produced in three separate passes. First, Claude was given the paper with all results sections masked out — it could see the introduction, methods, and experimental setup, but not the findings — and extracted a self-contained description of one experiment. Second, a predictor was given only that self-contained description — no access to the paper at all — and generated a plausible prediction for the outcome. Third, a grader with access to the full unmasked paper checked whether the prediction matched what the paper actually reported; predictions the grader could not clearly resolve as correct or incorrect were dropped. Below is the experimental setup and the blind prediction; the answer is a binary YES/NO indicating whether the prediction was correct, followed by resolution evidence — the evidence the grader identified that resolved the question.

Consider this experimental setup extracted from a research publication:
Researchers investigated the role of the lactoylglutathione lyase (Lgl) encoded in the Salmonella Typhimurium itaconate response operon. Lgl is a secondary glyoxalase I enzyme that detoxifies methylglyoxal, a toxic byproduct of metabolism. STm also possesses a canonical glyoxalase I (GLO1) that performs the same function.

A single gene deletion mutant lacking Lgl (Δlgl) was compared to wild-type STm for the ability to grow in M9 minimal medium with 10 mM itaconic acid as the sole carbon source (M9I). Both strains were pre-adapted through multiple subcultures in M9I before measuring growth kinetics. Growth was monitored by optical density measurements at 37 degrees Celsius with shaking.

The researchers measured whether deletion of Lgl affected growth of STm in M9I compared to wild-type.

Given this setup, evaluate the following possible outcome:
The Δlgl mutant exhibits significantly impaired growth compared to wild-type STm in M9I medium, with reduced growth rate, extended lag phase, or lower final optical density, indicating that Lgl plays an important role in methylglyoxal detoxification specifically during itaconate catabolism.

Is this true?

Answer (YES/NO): NO